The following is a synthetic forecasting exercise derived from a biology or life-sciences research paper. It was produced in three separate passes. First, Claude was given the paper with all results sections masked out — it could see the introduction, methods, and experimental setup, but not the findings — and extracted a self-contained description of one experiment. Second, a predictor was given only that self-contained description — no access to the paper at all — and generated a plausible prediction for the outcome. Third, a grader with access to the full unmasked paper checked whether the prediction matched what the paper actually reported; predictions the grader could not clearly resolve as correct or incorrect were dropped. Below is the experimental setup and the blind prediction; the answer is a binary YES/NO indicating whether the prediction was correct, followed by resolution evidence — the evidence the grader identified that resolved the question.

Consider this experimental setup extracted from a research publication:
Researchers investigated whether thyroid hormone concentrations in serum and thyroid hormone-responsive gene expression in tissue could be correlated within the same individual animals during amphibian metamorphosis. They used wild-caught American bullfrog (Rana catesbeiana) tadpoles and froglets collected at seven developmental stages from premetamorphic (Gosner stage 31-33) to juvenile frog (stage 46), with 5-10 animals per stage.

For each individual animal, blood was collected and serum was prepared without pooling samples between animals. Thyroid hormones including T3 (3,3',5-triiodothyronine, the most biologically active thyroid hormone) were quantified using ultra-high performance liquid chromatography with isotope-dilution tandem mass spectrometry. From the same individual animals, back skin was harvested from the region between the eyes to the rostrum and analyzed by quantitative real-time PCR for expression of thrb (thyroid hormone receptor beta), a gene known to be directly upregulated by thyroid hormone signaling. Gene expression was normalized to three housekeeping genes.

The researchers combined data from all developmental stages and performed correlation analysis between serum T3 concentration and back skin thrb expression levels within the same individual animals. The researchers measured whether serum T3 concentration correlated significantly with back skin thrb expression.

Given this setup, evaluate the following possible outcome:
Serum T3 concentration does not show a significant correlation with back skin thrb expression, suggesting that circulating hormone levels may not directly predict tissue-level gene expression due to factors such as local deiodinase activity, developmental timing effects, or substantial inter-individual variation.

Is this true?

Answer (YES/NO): NO